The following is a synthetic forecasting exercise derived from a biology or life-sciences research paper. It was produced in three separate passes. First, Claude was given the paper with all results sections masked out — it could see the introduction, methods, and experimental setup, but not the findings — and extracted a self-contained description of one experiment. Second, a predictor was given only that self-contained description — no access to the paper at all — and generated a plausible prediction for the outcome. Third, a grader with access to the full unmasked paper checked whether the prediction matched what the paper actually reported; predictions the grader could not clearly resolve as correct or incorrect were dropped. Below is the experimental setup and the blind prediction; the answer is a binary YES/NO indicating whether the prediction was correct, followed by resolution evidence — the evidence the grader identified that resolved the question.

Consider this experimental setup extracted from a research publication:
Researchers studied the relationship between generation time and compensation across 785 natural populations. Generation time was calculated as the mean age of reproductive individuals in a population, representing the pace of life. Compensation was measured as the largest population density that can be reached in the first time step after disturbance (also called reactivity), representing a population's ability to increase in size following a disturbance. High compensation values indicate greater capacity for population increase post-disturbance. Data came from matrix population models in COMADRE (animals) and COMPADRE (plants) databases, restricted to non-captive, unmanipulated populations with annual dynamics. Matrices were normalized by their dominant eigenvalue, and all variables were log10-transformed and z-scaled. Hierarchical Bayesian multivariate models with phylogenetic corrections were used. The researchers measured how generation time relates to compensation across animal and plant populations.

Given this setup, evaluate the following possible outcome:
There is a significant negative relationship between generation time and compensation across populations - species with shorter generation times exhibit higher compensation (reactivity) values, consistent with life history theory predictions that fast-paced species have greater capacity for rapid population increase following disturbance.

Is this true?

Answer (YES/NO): NO